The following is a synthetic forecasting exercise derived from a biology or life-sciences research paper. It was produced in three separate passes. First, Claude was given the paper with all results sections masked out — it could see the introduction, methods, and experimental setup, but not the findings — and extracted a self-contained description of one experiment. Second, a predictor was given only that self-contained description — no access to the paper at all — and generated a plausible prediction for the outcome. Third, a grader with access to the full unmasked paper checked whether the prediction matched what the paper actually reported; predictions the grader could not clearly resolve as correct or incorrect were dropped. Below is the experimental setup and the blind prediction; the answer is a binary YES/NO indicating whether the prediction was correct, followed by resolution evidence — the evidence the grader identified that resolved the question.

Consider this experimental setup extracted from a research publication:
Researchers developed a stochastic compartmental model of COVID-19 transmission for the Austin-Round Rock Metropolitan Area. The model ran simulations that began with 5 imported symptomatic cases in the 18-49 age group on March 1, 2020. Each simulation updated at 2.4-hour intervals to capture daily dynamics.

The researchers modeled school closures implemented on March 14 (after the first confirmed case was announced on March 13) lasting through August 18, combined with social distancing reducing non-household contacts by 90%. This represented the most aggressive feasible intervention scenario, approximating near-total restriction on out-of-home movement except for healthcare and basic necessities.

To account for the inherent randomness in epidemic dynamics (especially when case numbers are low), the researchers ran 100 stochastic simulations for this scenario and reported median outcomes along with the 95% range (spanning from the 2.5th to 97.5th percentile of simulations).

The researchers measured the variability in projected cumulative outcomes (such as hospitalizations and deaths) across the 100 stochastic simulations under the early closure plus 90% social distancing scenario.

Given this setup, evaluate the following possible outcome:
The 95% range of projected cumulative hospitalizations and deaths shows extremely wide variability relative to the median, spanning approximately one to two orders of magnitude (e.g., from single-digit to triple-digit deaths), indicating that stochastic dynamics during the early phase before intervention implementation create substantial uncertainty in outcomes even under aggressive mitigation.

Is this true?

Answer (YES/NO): NO